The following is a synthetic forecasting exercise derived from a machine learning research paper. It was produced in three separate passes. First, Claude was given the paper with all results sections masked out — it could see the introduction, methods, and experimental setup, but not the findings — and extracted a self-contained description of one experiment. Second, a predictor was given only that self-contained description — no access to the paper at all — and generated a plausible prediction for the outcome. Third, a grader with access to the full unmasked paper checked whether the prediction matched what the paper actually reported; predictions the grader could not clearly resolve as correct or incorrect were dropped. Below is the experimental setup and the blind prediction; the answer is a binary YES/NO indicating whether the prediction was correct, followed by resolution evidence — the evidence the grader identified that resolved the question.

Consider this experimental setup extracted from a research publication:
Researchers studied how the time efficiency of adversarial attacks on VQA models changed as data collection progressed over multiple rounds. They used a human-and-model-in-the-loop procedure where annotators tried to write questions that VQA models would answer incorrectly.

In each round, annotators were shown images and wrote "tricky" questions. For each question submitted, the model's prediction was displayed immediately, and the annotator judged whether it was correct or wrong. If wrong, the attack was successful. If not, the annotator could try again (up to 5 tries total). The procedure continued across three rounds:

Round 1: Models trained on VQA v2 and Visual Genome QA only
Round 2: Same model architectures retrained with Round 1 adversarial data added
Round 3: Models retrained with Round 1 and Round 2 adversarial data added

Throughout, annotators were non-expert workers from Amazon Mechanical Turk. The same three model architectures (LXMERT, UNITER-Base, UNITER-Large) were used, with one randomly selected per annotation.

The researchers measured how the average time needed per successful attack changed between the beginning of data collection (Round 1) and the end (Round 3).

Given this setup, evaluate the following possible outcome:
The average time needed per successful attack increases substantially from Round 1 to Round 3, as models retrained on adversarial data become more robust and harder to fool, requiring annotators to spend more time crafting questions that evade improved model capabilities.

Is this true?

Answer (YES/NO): NO